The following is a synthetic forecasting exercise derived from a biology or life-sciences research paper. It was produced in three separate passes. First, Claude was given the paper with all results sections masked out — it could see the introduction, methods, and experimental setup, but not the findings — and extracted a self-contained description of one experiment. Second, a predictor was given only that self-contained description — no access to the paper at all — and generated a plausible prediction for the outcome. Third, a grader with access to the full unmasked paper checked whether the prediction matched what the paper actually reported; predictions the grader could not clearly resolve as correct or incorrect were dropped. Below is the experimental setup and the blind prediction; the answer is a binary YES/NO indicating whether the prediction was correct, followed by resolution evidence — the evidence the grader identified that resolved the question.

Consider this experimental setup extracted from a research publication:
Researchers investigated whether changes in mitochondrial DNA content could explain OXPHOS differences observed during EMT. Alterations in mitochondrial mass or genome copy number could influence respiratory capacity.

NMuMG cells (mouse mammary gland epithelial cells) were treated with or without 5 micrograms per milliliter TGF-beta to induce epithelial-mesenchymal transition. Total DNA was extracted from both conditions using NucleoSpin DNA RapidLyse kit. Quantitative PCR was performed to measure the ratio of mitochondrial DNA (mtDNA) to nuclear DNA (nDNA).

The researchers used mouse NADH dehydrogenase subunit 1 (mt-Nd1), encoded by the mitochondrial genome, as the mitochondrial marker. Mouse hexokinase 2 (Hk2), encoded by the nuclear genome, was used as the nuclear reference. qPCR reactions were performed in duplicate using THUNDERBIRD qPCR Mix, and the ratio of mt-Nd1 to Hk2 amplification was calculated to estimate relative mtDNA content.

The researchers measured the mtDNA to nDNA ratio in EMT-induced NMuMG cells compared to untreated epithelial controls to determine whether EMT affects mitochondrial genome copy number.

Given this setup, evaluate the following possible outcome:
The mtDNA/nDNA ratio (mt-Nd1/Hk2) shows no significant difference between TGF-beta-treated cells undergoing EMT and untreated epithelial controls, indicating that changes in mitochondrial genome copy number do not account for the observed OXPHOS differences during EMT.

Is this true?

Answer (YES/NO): YES